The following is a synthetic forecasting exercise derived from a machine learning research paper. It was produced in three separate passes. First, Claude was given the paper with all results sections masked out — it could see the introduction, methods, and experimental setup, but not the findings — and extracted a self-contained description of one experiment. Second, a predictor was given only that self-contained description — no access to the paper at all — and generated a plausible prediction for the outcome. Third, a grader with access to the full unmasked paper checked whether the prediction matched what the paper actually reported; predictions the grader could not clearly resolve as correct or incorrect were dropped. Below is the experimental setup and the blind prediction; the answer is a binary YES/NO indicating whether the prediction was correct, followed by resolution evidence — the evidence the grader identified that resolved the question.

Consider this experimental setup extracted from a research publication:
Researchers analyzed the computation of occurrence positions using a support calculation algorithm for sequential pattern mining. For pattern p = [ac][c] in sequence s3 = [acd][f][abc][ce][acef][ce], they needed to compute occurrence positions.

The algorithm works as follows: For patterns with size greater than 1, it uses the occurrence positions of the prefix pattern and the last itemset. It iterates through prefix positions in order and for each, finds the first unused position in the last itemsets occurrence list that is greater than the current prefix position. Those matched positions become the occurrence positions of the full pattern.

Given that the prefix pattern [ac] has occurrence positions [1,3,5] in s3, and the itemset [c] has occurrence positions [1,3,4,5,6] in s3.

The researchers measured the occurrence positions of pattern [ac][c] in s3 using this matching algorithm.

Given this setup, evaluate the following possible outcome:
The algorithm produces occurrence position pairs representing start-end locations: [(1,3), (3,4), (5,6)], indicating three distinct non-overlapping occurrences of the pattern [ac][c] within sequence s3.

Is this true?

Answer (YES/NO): NO